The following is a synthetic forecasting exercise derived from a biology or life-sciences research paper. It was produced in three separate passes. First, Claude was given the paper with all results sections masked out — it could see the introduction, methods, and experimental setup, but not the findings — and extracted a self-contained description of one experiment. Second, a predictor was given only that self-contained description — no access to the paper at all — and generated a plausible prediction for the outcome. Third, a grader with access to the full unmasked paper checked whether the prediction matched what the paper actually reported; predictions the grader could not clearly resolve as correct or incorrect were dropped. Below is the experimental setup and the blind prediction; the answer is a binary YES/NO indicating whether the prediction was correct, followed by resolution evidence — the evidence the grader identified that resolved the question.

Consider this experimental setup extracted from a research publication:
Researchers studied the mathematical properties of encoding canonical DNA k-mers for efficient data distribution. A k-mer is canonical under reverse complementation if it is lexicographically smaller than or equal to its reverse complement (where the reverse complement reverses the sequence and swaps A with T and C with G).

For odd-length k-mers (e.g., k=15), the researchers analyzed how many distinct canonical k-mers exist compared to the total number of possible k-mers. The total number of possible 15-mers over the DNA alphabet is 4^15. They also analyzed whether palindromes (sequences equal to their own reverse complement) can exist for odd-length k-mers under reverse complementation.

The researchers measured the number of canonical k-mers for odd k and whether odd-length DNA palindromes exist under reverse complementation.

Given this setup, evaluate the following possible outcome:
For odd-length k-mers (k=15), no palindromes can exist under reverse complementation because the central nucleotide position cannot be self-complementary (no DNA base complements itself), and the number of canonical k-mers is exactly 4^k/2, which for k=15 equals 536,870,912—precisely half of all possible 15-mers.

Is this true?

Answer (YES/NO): YES